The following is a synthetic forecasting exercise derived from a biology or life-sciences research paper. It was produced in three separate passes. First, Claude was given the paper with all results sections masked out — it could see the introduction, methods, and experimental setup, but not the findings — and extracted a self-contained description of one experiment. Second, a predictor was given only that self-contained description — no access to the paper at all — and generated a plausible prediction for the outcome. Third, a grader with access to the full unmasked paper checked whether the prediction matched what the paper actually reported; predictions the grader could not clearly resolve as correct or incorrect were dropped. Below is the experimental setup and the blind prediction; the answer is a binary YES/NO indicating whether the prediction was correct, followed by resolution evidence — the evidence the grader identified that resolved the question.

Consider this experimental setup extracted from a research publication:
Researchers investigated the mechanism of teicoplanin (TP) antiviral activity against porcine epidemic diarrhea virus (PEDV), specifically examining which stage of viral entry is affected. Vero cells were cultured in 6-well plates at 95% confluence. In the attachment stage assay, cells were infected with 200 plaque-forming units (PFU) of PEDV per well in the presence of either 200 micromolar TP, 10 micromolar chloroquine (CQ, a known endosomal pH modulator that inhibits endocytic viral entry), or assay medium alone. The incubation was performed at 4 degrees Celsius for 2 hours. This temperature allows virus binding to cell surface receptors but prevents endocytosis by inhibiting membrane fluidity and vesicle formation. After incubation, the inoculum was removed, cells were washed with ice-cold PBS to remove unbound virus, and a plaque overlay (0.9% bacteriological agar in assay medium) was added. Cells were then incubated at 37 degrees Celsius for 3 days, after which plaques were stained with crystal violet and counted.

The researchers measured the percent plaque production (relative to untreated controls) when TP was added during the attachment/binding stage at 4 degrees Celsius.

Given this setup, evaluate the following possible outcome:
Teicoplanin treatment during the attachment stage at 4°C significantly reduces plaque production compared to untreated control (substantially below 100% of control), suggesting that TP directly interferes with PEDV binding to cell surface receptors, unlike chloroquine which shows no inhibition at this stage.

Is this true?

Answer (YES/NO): NO